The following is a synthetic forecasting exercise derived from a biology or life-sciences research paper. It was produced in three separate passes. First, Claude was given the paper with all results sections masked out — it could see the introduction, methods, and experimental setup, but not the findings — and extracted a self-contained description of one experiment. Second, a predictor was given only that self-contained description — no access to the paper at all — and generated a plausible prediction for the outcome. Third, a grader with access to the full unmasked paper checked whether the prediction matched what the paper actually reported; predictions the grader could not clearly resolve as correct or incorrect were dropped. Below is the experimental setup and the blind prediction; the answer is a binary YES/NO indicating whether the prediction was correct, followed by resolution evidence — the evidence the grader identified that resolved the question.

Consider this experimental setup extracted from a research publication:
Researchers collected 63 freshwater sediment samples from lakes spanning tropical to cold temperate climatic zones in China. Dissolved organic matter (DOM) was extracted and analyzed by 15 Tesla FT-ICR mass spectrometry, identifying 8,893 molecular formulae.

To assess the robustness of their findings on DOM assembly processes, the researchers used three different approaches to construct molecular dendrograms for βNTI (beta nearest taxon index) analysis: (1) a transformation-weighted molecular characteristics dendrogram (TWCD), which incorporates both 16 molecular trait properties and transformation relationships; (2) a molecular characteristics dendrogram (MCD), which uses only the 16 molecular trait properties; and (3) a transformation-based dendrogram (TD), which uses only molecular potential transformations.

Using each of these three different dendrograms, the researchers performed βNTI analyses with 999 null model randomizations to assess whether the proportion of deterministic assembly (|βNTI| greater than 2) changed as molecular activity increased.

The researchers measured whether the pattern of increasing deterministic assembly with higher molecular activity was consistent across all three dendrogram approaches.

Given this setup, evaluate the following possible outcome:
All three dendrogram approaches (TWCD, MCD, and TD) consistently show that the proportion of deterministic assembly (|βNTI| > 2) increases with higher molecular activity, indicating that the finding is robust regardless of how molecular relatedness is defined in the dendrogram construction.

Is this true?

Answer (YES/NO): YES